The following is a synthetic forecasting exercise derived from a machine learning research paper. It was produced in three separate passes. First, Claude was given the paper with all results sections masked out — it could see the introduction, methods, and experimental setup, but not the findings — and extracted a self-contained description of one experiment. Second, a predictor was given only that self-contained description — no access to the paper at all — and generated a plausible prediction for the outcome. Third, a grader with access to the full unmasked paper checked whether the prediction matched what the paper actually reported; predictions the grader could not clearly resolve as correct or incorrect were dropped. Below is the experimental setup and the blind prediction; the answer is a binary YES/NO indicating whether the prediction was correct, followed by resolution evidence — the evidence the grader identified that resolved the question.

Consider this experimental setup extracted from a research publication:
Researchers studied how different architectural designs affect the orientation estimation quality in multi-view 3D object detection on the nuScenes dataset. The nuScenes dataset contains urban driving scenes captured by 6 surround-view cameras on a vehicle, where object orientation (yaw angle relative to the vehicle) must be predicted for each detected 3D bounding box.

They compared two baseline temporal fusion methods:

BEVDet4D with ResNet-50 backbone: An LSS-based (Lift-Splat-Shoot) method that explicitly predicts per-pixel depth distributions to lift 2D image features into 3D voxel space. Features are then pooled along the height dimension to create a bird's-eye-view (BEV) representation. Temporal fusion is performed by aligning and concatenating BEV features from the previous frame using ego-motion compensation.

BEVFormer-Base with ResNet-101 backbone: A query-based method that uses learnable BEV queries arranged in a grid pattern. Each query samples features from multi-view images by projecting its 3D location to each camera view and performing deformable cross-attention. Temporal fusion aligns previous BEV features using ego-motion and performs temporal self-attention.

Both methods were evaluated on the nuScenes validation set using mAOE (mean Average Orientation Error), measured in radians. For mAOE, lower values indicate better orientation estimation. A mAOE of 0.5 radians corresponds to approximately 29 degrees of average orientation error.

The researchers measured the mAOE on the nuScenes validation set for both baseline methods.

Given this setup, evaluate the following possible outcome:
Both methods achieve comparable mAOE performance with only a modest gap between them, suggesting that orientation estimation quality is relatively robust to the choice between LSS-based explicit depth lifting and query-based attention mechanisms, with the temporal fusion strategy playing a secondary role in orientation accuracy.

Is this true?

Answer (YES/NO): NO